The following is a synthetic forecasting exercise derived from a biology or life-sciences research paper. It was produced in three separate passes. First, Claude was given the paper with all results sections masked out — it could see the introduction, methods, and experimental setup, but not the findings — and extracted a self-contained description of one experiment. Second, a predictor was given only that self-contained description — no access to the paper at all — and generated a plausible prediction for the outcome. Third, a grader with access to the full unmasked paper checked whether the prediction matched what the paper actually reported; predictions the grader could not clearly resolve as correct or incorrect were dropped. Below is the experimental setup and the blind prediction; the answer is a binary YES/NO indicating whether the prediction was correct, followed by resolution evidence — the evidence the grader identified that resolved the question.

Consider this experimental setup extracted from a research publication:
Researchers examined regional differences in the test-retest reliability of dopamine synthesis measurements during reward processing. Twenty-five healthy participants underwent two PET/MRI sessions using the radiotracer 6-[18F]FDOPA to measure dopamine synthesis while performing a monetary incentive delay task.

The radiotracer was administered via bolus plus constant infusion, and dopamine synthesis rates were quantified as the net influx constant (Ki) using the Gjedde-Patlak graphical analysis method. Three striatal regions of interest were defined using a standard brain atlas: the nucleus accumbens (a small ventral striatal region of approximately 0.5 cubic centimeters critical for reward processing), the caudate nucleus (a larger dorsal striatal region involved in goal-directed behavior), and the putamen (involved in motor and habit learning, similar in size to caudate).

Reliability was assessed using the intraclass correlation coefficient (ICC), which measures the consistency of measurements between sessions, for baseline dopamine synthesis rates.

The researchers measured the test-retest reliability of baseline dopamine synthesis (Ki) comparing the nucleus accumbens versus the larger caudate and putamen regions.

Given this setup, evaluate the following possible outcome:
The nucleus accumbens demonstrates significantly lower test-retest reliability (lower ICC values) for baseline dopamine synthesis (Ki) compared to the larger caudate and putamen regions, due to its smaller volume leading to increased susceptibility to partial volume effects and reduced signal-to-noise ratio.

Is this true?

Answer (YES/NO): NO